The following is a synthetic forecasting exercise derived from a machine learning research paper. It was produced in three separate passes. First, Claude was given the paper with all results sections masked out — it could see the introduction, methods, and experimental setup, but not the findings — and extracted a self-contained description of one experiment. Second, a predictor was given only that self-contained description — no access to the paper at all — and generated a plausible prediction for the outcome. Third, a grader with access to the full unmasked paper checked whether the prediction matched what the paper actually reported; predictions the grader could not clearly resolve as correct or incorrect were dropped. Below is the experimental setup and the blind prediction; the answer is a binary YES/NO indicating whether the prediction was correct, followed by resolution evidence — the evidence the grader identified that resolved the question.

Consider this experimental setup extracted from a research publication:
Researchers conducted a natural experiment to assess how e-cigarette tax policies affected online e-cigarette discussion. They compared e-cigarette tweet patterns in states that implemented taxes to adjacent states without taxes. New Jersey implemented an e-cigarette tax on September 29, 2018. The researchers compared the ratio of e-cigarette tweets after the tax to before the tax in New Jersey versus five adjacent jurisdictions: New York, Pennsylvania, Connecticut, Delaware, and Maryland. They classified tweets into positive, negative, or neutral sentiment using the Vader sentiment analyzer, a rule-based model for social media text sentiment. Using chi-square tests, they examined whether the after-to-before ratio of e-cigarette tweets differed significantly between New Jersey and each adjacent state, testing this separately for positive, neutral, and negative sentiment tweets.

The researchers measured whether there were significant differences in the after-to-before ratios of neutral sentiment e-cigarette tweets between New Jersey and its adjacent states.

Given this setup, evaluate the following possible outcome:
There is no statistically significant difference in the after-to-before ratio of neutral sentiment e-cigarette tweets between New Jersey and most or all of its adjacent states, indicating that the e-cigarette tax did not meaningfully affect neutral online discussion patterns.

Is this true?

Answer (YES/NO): NO